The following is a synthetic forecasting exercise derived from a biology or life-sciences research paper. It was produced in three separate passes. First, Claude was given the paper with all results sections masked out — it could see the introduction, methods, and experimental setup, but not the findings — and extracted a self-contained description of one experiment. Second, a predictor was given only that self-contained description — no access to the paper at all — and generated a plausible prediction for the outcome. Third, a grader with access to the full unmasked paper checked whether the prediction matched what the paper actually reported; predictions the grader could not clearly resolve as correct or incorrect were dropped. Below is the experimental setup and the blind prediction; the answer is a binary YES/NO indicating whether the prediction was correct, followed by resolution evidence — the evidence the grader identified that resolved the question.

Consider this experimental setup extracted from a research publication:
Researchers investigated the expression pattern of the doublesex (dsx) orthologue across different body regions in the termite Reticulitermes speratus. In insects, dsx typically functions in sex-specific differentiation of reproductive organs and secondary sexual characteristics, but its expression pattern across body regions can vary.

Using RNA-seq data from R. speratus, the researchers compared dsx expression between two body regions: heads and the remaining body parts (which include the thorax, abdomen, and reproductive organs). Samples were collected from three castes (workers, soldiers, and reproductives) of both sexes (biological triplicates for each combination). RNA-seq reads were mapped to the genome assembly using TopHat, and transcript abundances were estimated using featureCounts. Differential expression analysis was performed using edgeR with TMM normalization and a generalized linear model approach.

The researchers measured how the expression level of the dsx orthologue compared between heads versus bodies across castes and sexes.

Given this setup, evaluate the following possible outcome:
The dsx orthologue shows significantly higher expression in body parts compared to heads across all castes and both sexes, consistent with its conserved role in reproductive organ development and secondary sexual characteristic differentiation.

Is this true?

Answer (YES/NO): NO